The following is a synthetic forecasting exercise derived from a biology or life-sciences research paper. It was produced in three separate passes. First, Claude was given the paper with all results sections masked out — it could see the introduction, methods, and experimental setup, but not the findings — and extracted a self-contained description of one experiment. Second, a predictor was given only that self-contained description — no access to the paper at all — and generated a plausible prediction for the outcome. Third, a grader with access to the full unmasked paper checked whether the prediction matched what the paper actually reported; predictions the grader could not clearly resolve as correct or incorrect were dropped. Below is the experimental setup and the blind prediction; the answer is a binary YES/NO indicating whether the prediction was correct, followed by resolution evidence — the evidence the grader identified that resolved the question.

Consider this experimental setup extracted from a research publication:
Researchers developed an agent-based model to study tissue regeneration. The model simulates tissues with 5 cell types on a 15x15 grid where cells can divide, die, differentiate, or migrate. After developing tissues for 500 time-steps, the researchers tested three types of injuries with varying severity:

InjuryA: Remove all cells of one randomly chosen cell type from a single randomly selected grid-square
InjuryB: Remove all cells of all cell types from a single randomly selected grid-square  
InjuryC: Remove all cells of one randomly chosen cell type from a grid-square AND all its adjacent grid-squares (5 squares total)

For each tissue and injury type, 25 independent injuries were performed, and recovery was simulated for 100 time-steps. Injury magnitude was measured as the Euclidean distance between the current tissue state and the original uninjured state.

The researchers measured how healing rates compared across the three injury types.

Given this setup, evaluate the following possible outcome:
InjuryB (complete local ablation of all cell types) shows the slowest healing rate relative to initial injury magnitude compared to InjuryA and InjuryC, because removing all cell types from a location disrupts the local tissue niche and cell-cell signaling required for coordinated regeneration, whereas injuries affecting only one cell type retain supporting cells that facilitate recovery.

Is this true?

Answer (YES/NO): NO